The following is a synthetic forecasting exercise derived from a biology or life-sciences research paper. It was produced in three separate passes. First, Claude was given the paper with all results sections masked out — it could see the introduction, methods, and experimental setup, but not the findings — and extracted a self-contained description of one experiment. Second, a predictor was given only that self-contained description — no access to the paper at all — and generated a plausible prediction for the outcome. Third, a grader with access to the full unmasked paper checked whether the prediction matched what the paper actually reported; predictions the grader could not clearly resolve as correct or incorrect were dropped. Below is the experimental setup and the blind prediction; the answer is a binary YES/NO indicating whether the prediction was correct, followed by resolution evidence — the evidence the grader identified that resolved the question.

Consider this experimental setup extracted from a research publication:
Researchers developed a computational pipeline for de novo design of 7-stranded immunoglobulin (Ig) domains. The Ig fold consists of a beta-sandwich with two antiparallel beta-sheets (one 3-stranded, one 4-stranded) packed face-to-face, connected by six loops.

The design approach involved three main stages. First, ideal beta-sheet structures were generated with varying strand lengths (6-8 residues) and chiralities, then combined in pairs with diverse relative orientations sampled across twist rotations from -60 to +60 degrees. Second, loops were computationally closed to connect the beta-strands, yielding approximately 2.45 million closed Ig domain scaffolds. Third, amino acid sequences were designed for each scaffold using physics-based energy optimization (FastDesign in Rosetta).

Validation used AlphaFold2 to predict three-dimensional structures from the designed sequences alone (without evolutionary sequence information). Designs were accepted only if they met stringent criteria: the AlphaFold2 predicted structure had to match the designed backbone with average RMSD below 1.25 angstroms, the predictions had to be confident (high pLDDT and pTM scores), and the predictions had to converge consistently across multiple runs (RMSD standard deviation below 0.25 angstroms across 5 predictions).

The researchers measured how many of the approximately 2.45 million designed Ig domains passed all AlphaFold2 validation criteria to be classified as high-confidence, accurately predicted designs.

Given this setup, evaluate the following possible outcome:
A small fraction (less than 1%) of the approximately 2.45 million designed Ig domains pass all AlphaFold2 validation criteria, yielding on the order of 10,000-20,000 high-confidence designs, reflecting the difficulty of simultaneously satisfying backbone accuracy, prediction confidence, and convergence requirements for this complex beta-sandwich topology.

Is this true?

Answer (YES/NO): NO